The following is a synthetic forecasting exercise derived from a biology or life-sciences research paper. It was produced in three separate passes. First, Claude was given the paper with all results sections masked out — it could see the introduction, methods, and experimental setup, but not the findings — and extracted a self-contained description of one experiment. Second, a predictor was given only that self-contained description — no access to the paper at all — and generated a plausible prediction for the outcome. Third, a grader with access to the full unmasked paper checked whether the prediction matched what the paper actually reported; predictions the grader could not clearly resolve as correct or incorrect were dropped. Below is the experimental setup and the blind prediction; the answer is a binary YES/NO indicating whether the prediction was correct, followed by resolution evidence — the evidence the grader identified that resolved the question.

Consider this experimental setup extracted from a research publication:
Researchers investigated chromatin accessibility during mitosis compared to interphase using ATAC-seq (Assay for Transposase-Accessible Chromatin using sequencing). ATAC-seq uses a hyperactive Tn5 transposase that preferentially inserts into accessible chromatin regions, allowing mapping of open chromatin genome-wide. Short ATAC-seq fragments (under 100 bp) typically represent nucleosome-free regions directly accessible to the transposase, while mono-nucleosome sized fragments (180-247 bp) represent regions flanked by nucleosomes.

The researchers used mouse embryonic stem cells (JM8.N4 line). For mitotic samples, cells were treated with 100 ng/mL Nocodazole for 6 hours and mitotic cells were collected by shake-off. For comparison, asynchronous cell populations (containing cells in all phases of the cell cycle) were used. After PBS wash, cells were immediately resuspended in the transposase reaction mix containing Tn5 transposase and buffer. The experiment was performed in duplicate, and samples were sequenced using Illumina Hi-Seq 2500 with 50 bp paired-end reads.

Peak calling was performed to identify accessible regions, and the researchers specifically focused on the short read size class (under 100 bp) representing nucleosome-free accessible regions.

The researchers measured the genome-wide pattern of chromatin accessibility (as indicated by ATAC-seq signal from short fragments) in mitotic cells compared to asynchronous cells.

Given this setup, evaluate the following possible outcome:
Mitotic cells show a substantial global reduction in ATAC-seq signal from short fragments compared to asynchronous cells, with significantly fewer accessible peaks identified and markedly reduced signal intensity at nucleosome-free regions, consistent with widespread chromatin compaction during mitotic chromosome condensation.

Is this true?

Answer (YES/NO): NO